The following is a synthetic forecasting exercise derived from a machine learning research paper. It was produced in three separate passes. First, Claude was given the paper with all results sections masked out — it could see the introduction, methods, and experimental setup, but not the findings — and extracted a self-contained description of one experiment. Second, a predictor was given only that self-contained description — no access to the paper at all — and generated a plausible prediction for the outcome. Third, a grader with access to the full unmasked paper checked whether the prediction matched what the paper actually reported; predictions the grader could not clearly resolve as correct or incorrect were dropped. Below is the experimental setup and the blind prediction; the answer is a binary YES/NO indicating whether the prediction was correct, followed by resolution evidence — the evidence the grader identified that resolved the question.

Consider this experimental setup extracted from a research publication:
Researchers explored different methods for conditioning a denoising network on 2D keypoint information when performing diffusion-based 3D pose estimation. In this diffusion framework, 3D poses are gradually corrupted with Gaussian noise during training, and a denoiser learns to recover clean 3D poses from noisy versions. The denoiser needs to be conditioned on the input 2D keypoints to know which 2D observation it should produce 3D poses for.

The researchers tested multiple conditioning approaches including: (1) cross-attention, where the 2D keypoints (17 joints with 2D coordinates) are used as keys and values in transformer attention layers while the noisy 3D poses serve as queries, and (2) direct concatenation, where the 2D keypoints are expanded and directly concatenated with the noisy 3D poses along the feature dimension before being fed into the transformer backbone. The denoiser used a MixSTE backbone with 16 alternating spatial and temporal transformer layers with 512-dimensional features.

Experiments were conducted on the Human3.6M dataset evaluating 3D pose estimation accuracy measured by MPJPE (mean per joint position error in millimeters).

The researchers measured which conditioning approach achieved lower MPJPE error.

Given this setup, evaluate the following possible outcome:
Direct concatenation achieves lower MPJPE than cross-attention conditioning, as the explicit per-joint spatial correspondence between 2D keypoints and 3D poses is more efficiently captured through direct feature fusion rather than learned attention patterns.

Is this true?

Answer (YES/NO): YES